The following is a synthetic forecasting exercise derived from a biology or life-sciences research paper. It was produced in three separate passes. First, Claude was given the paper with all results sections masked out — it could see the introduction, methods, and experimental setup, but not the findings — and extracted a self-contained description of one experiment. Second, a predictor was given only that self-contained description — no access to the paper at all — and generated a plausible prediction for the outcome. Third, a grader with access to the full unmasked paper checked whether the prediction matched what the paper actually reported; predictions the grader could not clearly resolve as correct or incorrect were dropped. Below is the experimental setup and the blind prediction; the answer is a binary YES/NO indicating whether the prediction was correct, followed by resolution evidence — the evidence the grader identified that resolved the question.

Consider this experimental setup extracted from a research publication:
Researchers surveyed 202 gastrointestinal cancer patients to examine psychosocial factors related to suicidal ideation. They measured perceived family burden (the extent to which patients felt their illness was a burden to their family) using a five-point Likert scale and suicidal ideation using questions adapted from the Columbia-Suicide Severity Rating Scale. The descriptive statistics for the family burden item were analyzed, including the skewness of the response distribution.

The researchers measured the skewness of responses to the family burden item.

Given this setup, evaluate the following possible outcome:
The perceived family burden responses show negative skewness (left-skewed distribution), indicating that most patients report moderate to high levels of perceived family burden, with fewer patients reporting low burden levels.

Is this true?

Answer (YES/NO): NO